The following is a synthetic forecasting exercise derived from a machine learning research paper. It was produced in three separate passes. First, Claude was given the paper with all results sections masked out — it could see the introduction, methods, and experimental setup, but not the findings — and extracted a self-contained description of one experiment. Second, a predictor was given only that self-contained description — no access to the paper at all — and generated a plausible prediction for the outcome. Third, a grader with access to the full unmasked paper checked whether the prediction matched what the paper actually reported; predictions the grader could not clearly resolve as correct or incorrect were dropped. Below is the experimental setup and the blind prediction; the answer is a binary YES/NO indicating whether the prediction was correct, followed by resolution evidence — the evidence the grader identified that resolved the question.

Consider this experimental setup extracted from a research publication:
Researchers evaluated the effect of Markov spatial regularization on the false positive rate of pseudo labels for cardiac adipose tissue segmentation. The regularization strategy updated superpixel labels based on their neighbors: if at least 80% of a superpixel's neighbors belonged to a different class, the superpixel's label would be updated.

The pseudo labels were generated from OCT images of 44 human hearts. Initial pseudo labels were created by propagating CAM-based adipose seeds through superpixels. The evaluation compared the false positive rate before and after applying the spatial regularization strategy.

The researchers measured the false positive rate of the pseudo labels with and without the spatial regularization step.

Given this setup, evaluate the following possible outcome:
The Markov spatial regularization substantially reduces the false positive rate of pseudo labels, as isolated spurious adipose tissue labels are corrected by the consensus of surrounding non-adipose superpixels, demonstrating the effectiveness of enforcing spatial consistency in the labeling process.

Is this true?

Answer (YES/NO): NO